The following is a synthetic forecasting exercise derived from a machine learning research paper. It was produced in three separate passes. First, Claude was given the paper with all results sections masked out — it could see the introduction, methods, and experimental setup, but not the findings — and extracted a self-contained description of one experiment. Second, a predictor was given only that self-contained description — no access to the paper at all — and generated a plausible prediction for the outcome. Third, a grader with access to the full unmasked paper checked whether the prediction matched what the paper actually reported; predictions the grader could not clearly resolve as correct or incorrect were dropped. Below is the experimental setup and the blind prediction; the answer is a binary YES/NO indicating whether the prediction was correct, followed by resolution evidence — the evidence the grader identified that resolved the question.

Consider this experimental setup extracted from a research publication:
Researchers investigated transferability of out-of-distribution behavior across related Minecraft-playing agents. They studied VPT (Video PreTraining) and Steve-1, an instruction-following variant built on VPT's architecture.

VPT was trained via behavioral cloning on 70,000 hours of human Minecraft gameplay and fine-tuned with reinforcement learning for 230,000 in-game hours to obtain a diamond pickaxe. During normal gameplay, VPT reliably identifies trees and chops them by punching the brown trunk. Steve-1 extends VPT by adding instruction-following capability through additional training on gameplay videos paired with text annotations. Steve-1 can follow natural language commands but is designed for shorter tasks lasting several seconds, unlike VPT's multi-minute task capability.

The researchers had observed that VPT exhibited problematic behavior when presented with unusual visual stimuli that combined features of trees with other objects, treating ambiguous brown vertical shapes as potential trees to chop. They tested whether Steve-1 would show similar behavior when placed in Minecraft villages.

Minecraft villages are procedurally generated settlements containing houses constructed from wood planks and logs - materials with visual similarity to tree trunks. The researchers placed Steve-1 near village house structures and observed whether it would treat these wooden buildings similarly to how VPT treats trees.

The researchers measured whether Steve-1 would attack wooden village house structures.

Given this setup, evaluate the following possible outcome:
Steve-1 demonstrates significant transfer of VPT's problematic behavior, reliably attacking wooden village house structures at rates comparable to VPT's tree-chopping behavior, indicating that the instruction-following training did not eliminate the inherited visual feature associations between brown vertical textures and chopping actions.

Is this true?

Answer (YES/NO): NO